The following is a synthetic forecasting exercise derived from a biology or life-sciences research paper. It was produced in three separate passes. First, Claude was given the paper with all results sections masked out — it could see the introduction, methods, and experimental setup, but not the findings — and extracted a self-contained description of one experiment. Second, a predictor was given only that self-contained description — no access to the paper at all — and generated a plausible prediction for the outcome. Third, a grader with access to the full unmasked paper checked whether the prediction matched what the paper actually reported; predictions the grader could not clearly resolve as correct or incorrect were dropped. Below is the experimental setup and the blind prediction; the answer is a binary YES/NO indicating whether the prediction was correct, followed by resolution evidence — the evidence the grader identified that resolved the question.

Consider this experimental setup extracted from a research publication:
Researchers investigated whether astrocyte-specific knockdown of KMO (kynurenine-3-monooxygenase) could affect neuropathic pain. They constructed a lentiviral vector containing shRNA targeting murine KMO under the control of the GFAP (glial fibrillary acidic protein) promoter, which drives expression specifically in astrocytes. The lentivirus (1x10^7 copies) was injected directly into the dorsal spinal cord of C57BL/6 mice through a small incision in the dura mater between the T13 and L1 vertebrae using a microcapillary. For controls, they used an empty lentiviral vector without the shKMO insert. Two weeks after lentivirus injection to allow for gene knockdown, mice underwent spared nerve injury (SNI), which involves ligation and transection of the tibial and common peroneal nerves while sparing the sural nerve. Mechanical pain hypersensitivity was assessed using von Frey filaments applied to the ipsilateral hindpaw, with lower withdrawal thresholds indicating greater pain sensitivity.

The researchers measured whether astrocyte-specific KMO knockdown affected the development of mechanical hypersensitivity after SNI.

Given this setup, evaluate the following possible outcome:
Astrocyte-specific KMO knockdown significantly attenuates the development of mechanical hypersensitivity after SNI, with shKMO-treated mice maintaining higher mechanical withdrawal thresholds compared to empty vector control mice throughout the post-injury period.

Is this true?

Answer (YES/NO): YES